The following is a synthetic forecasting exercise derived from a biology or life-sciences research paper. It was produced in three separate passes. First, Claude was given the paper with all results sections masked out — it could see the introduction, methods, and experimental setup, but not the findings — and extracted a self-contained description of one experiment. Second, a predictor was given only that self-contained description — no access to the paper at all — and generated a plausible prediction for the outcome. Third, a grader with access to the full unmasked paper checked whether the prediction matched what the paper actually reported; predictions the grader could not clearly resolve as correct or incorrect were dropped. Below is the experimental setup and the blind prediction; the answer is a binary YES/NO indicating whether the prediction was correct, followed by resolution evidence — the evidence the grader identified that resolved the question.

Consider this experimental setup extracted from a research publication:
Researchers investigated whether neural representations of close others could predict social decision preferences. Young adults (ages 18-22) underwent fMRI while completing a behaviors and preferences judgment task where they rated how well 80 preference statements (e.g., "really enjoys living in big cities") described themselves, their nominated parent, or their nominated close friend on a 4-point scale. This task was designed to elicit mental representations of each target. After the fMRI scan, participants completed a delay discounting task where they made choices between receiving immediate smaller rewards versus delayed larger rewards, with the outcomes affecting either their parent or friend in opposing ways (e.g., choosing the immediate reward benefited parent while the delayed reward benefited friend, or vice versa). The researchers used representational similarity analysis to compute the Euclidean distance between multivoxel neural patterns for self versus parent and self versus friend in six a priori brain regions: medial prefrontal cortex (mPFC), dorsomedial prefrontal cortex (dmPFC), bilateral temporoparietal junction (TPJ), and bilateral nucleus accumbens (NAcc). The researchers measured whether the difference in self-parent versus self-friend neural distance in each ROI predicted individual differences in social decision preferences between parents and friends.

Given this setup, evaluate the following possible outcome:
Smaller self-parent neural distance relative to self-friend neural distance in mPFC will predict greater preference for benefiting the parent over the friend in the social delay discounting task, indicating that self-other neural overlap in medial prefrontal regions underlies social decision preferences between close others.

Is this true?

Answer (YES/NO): NO